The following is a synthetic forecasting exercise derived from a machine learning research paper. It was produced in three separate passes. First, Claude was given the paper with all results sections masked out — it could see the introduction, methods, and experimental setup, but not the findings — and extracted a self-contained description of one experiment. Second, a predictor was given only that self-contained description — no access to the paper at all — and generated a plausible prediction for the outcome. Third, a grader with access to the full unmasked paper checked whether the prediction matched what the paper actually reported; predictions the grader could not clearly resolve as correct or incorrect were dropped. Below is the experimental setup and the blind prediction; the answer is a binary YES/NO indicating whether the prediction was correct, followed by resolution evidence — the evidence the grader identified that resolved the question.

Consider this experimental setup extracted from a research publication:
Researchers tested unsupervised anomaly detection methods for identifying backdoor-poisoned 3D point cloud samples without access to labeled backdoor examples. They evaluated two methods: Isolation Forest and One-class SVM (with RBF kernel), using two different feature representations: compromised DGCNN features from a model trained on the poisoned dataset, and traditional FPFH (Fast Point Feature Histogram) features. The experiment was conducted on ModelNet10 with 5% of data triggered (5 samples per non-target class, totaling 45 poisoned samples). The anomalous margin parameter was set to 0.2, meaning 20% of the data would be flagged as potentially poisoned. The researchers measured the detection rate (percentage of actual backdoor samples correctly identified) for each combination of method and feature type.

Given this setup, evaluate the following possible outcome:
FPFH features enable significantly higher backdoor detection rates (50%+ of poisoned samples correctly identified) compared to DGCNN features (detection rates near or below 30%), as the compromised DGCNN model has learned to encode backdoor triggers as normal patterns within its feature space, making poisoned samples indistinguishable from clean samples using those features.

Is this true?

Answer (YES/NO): NO